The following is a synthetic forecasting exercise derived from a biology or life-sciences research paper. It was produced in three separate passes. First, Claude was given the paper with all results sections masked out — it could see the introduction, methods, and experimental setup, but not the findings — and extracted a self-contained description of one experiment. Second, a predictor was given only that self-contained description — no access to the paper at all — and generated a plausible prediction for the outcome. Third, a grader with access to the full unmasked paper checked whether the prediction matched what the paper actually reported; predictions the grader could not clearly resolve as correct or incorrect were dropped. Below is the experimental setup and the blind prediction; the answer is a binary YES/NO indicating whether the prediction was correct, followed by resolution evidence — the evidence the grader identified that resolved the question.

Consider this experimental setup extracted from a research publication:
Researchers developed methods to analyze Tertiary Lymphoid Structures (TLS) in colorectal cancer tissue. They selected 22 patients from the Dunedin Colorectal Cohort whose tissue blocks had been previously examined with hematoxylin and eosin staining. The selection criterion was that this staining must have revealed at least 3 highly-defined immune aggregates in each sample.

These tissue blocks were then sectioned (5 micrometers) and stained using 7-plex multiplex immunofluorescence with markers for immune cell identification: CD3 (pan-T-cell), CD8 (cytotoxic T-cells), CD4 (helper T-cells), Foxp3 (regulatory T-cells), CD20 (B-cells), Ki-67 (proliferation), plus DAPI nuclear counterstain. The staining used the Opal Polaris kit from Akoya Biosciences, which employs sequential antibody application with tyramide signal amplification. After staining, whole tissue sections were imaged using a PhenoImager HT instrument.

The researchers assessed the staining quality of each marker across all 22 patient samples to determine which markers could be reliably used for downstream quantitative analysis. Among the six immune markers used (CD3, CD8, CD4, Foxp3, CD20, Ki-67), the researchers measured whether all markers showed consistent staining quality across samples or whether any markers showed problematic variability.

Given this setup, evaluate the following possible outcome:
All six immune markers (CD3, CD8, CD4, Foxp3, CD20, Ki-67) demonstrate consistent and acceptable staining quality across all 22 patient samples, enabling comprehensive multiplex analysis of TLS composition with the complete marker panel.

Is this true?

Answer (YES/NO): NO